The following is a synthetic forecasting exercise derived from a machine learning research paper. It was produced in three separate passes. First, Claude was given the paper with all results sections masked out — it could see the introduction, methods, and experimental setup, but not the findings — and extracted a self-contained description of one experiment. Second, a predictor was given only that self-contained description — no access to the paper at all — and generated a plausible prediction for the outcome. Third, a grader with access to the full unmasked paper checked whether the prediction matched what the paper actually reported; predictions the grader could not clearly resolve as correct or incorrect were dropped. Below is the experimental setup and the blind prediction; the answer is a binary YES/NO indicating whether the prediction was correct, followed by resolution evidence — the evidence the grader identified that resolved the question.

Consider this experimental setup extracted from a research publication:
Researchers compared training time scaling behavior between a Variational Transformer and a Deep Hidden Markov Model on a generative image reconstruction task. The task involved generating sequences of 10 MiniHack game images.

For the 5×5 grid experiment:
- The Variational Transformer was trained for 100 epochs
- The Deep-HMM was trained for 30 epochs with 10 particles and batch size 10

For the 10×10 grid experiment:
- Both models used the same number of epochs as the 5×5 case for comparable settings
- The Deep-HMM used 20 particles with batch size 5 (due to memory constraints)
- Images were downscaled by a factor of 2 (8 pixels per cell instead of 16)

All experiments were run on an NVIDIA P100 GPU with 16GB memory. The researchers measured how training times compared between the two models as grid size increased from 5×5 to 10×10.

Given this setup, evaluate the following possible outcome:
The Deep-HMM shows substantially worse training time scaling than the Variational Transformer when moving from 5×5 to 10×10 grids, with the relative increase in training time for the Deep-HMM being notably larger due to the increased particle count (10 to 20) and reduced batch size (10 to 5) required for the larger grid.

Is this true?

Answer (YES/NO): NO